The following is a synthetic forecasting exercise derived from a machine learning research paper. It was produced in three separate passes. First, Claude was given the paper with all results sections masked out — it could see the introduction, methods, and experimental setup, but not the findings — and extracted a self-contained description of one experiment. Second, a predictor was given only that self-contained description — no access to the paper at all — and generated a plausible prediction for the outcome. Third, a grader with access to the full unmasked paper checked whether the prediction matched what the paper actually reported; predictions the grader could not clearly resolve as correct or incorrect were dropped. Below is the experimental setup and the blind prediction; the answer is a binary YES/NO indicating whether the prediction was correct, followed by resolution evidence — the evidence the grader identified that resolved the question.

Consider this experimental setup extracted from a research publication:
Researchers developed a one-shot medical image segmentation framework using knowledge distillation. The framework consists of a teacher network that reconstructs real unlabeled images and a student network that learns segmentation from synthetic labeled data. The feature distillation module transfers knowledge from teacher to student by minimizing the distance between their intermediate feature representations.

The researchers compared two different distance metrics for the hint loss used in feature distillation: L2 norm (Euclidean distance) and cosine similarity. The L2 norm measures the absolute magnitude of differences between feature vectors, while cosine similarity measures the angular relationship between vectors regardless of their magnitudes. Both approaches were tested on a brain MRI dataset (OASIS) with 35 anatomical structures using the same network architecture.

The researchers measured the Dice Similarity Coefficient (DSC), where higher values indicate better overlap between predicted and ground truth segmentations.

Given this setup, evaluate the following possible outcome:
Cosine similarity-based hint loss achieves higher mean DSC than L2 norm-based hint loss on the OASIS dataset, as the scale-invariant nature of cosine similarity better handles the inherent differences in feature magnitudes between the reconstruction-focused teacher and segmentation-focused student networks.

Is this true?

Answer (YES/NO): YES